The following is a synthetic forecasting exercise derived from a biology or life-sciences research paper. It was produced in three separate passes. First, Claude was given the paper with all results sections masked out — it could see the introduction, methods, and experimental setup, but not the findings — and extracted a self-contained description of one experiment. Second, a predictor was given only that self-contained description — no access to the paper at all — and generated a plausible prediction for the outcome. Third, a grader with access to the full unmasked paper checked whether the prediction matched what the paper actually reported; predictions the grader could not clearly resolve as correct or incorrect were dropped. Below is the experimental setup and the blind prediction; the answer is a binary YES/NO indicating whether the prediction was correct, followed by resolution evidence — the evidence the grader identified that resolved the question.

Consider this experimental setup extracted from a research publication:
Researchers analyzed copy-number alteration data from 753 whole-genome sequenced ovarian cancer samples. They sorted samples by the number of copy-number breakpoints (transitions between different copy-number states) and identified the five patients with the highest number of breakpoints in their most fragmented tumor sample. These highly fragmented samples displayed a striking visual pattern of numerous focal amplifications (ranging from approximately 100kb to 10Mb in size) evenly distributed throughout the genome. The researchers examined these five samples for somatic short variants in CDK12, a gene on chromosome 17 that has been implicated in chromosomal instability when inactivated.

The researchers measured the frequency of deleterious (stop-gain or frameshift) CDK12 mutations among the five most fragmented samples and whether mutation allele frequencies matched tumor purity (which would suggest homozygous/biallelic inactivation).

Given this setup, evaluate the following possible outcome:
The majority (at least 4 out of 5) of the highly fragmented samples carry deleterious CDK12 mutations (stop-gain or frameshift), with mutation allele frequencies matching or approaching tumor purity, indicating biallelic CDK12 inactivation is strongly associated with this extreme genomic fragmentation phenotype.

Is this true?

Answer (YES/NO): YES